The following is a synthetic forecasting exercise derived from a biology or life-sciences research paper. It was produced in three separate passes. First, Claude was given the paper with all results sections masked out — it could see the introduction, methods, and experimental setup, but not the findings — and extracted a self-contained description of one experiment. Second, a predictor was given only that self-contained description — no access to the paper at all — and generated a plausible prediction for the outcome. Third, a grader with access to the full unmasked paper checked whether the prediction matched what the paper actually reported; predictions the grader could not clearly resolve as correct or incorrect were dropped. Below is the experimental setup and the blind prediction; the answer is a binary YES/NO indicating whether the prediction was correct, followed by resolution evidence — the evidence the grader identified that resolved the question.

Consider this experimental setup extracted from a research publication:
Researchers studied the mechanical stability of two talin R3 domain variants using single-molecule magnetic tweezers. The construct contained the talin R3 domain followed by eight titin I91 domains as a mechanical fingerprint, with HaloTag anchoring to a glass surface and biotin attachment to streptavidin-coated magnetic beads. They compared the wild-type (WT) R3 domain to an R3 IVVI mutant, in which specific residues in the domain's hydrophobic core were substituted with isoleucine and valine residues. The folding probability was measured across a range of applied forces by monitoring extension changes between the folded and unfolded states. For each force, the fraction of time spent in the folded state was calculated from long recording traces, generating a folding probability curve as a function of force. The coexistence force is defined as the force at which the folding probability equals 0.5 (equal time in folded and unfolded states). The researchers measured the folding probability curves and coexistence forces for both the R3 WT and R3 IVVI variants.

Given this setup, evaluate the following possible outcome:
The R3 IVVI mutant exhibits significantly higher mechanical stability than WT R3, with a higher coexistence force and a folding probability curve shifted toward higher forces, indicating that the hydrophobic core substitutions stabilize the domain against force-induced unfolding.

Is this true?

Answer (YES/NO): YES